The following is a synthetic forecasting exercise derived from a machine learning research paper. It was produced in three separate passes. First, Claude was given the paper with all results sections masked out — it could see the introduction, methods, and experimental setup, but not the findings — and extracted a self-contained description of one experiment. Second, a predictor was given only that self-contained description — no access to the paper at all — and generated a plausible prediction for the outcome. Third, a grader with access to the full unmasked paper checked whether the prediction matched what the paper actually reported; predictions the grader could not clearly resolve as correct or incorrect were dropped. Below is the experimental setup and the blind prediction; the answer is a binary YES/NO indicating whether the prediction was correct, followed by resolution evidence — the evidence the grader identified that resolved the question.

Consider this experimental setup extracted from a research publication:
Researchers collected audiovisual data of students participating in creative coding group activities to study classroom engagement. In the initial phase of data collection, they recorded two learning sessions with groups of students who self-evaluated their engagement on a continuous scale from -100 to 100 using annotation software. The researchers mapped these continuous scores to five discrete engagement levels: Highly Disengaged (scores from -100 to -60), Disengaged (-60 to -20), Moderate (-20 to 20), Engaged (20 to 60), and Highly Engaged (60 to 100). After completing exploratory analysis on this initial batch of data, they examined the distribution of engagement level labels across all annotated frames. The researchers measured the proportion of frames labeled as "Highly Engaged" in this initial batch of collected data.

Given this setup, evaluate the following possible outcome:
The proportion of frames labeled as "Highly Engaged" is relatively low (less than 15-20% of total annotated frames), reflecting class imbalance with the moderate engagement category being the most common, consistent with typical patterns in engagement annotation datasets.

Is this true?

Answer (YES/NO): NO